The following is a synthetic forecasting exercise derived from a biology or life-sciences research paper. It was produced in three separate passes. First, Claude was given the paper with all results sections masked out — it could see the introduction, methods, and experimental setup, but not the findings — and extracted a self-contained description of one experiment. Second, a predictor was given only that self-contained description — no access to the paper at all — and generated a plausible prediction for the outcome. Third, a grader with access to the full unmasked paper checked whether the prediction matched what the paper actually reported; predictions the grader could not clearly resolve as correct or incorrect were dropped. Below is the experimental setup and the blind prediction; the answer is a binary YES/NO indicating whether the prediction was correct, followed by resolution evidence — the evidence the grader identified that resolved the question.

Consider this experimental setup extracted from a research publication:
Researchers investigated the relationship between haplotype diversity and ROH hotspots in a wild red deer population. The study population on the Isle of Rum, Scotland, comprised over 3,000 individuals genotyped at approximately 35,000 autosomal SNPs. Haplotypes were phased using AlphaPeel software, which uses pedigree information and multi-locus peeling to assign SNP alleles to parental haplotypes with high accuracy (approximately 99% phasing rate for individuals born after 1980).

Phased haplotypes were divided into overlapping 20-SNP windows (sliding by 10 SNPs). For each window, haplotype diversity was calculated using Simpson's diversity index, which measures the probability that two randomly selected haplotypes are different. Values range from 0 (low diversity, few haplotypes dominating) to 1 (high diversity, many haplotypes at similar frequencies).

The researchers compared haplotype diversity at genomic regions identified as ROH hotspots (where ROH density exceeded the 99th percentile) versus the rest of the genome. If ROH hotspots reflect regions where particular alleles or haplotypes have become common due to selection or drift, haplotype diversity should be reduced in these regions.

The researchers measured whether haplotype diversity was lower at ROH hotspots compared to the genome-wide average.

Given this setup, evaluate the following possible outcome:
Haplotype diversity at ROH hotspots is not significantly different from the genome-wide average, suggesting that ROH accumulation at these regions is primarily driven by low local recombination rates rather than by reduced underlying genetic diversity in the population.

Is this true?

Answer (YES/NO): NO